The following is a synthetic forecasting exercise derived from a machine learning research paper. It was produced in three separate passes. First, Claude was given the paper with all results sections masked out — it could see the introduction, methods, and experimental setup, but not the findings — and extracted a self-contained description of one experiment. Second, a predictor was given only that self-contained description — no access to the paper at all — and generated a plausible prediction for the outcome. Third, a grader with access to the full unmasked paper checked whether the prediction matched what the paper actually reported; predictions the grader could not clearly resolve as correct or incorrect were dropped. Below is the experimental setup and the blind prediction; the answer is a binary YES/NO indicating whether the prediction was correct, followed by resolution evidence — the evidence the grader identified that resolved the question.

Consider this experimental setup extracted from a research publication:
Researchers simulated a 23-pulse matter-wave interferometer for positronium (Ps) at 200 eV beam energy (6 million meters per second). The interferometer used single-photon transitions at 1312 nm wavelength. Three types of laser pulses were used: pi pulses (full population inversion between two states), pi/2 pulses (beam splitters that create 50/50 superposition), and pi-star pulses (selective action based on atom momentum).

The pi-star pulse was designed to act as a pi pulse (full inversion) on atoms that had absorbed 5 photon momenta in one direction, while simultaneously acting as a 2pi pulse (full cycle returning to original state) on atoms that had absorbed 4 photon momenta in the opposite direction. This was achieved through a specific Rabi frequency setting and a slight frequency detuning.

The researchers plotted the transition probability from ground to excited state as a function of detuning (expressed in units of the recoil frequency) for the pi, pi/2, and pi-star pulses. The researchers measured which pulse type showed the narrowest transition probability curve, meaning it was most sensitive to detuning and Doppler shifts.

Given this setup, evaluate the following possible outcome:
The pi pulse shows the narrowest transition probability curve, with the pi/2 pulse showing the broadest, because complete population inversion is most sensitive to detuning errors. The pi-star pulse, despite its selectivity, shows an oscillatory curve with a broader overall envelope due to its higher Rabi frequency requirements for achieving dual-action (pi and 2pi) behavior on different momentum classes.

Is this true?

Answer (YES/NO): NO